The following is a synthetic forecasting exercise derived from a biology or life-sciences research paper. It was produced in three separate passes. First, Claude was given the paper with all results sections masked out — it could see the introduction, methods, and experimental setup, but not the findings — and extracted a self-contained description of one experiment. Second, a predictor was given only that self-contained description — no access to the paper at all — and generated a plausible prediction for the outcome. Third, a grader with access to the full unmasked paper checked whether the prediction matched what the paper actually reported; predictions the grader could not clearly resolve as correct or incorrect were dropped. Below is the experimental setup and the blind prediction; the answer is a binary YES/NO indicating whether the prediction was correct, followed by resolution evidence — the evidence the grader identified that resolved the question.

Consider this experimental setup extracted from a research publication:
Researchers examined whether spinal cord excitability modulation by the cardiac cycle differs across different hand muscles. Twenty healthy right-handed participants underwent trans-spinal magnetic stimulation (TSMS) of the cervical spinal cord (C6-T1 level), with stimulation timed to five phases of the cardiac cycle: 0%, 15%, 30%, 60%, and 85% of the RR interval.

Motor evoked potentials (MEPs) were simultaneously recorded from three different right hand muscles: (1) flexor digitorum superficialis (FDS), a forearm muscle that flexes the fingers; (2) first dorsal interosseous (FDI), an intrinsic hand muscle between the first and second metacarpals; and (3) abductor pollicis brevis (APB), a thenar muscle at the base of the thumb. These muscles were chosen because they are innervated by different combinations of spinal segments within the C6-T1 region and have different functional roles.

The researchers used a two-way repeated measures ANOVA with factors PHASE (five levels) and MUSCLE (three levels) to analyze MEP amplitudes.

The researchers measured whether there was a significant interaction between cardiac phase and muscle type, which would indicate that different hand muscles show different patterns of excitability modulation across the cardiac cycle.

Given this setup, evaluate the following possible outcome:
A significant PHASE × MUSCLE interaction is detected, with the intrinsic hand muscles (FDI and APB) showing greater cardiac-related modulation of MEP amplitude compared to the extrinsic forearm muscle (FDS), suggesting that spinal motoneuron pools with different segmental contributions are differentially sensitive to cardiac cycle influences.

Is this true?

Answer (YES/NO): NO